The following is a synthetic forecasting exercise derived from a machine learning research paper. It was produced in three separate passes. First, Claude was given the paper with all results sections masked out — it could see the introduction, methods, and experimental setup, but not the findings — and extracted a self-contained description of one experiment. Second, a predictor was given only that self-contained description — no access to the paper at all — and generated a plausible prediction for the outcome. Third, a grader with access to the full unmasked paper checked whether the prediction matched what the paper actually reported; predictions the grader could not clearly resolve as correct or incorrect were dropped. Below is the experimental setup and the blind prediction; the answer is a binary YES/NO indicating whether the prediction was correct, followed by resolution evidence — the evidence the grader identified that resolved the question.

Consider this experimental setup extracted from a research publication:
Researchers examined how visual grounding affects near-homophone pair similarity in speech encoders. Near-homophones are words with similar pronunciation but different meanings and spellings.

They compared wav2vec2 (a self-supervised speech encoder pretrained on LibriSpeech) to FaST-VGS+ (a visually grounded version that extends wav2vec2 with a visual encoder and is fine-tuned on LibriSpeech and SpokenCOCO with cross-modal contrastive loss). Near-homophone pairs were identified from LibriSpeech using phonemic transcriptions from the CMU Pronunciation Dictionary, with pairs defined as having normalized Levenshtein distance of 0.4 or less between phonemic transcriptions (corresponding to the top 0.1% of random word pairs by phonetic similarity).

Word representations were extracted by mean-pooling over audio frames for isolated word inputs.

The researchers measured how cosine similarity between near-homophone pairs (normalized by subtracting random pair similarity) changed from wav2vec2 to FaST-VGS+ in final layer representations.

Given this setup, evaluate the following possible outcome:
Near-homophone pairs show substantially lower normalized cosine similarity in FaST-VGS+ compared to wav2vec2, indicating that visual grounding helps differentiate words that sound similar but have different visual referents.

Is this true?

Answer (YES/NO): NO